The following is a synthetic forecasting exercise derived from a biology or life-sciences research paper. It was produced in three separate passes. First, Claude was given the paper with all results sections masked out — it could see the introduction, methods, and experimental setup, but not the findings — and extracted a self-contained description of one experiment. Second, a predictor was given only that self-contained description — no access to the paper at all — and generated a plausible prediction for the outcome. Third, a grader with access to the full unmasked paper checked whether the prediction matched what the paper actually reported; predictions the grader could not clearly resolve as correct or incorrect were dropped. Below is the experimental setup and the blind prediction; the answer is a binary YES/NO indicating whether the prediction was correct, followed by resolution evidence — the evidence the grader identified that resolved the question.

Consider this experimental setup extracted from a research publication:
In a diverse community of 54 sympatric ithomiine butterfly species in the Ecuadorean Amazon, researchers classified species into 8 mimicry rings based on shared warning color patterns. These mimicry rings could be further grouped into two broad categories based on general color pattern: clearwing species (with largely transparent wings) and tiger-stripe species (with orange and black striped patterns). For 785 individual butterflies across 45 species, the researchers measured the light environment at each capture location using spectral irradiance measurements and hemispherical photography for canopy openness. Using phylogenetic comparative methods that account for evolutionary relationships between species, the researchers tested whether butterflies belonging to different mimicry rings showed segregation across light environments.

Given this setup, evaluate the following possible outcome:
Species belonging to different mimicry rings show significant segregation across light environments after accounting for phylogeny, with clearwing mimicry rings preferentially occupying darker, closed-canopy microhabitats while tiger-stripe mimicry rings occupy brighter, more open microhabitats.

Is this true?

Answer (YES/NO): YES